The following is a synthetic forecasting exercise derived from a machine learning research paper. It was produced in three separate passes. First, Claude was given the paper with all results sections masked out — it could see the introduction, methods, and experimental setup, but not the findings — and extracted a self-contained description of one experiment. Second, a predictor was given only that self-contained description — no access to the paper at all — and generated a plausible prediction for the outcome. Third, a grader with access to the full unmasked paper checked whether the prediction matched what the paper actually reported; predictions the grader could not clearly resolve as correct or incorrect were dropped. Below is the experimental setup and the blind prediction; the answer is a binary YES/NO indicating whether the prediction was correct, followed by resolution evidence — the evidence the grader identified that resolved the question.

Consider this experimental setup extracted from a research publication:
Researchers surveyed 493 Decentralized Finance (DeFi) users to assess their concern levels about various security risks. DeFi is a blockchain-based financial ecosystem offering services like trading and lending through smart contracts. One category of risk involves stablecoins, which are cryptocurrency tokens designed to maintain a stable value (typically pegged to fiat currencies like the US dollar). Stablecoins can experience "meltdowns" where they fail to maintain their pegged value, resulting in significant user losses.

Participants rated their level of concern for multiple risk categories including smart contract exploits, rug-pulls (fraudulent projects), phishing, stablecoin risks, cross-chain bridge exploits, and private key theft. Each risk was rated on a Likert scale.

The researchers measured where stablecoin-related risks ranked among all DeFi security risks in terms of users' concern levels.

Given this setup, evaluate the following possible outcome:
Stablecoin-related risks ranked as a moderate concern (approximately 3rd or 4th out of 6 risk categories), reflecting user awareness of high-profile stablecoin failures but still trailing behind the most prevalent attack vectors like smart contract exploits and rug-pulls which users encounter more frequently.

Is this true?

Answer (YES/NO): NO